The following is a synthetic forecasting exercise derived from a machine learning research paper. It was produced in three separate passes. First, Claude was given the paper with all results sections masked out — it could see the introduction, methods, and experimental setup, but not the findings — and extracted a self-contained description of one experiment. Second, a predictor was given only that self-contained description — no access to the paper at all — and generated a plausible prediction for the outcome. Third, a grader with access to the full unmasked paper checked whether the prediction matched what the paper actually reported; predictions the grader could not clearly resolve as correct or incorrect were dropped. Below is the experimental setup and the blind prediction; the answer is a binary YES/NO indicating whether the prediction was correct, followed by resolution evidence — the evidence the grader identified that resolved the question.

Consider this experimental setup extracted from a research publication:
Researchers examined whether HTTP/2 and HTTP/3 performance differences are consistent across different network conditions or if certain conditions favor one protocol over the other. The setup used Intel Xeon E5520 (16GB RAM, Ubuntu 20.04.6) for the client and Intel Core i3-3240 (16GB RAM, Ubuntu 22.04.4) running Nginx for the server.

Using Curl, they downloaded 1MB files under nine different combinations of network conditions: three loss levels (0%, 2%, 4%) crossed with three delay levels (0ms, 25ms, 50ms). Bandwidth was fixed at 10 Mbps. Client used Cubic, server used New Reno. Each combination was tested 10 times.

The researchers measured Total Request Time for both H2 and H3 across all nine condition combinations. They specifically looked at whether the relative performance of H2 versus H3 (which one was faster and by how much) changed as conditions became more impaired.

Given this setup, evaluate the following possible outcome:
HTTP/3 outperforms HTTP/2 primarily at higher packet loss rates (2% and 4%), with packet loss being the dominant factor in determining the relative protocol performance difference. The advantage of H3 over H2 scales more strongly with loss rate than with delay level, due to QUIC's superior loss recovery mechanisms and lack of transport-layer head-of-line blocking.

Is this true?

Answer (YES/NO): NO